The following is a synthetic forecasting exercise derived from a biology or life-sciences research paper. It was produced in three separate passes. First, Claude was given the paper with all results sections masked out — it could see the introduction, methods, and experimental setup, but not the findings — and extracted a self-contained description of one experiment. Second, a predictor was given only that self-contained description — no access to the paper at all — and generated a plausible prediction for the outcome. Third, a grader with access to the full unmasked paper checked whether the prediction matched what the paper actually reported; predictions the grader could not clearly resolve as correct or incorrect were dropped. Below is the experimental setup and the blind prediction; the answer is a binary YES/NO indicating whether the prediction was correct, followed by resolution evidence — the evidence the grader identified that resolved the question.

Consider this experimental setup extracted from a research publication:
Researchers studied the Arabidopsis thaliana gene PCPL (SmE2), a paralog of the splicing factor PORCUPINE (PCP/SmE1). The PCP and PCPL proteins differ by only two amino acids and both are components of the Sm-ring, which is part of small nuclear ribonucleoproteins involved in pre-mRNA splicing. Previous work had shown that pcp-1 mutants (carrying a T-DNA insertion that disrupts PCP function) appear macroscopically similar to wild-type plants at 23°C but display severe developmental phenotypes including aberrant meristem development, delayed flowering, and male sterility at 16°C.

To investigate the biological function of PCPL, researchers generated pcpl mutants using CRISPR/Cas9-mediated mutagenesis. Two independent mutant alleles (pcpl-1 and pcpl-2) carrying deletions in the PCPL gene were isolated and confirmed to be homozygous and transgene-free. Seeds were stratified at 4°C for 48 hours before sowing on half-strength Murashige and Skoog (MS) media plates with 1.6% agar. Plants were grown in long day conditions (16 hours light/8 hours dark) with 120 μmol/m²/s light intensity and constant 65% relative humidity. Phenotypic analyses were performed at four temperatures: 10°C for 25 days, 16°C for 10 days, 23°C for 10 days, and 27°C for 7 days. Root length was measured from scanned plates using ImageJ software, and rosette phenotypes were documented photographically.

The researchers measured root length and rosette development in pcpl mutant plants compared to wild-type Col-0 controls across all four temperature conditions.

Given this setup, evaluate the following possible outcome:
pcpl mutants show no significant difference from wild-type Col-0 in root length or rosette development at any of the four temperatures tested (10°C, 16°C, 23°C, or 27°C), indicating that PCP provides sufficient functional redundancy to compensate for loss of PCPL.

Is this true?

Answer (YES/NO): YES